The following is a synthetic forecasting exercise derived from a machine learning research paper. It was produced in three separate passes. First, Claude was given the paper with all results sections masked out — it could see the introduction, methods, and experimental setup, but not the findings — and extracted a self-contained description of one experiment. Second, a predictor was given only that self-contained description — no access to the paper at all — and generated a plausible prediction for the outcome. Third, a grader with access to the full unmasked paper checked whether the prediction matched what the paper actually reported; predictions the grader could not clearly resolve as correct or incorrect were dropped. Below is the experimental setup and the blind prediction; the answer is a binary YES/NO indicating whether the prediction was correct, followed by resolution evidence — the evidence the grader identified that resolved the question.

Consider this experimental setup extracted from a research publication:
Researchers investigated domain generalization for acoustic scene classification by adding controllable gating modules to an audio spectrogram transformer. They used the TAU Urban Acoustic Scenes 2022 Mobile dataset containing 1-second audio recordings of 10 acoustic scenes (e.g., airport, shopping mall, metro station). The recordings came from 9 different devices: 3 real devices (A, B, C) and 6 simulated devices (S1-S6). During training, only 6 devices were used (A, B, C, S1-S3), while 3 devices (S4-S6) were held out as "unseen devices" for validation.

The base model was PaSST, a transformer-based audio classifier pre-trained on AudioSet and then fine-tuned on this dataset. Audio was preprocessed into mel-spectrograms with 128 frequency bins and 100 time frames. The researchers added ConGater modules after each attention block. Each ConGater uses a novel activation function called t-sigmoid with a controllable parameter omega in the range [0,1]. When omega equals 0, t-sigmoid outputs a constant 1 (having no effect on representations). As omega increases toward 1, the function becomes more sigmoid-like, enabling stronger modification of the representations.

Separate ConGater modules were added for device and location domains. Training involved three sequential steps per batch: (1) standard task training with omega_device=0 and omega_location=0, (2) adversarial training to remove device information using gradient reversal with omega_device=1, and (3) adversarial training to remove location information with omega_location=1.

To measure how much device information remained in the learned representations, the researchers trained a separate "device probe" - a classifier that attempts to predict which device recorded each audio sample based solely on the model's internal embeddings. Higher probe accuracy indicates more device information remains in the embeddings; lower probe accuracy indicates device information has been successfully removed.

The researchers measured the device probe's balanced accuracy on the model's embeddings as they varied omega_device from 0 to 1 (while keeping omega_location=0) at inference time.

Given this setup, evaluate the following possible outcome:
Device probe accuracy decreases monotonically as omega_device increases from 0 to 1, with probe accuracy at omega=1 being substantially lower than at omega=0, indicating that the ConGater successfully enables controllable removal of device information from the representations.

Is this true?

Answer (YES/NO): YES